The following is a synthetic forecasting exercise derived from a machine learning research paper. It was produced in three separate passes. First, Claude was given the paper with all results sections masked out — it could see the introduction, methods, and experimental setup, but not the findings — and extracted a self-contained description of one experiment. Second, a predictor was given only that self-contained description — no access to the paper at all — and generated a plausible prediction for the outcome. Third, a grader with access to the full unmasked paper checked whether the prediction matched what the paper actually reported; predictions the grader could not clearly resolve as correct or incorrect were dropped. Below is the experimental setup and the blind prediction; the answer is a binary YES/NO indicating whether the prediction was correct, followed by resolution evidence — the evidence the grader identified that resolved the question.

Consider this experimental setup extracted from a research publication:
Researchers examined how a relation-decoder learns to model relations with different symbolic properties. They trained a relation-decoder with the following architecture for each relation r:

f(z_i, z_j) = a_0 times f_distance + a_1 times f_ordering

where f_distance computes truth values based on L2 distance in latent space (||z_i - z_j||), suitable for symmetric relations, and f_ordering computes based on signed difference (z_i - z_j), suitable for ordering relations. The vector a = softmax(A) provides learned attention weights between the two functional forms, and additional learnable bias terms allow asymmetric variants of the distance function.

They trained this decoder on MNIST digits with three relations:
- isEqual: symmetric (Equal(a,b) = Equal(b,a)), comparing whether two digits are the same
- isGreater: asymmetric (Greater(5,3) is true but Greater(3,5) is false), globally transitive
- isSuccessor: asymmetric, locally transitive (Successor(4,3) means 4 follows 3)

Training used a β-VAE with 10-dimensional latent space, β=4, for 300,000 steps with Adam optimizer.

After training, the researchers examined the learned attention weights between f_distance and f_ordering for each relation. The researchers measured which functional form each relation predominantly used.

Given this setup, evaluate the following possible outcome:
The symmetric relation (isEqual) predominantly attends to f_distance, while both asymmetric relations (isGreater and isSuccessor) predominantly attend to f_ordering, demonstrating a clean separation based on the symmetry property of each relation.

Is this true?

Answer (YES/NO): NO